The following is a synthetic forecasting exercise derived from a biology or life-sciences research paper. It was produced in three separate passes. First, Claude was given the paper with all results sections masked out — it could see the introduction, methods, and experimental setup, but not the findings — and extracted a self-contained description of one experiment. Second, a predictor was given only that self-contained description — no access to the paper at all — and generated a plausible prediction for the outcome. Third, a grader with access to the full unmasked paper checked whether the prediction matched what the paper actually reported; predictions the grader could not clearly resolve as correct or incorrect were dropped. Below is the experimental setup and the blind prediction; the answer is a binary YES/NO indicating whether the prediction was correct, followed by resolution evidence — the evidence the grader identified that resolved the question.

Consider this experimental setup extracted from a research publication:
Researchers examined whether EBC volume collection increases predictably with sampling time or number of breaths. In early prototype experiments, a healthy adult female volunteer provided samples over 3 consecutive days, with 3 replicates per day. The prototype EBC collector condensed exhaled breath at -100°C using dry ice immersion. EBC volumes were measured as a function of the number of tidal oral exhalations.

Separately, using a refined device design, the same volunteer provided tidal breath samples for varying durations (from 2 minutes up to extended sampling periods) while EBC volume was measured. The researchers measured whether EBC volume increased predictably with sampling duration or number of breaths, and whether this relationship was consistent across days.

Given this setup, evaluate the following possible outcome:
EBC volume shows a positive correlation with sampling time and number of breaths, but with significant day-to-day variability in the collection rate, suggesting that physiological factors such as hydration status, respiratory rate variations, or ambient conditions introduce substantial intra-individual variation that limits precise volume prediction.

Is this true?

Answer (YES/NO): NO